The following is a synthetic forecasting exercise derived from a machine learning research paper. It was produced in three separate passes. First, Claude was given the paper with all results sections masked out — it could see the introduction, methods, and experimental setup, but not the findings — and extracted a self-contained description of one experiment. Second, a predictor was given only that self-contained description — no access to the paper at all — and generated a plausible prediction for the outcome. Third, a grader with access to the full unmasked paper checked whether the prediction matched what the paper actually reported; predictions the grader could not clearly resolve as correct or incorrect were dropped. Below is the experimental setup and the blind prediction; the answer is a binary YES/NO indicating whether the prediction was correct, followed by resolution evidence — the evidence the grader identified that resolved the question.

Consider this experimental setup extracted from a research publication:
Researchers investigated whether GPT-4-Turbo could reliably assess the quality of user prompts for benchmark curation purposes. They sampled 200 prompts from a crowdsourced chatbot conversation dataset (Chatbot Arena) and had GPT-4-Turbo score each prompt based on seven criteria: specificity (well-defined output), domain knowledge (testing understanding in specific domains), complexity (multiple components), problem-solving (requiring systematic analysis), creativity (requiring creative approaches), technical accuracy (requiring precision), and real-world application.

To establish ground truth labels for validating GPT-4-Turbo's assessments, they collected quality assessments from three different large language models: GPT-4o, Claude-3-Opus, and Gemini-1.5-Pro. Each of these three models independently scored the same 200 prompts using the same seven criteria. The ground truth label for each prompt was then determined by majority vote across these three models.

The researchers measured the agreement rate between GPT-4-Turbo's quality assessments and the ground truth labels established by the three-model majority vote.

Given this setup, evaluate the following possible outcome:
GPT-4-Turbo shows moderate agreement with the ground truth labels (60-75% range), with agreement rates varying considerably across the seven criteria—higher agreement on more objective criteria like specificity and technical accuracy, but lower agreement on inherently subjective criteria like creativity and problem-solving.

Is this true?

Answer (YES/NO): NO